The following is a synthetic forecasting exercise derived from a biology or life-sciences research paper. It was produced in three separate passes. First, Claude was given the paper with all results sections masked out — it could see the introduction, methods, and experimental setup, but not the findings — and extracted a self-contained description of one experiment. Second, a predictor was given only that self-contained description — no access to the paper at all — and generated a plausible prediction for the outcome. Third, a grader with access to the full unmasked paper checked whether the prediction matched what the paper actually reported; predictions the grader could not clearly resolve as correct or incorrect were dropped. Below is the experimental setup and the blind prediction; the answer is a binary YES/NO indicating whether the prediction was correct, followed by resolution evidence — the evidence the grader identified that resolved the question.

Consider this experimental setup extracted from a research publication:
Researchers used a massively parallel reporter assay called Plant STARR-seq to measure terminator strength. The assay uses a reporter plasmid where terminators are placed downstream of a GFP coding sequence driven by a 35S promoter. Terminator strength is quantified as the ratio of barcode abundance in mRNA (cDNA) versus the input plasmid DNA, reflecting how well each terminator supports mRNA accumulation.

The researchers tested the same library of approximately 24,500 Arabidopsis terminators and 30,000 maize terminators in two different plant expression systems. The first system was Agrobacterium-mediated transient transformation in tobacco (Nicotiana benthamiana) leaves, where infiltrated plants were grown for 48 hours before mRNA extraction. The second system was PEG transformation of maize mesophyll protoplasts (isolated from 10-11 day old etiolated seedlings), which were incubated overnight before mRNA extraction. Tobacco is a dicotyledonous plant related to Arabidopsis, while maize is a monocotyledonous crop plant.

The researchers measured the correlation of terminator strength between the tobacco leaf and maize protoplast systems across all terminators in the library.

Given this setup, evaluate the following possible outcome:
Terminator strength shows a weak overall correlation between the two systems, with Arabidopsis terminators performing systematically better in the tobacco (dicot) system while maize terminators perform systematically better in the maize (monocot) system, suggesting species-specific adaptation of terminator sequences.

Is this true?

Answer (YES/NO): YES